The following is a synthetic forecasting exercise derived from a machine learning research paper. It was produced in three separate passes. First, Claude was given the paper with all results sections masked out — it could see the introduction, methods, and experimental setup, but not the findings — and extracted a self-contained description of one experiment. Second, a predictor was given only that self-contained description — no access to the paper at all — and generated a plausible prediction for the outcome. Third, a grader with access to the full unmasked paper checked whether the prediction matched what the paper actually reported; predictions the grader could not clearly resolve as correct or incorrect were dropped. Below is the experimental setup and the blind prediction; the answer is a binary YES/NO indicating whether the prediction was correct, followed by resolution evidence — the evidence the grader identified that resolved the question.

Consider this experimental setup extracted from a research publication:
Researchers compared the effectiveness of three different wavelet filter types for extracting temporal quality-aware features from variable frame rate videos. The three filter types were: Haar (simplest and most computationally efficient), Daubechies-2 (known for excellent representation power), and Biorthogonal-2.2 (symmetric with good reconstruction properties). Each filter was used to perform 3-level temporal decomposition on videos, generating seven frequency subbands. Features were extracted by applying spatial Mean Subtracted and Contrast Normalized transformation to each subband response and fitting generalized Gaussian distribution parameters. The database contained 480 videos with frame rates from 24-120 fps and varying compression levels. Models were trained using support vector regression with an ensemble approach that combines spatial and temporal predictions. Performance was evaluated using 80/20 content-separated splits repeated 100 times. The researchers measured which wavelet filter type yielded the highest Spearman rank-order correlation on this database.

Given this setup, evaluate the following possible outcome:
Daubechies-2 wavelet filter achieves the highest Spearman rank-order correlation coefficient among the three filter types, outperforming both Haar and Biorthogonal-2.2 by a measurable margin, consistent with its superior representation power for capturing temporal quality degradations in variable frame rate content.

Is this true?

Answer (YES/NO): NO